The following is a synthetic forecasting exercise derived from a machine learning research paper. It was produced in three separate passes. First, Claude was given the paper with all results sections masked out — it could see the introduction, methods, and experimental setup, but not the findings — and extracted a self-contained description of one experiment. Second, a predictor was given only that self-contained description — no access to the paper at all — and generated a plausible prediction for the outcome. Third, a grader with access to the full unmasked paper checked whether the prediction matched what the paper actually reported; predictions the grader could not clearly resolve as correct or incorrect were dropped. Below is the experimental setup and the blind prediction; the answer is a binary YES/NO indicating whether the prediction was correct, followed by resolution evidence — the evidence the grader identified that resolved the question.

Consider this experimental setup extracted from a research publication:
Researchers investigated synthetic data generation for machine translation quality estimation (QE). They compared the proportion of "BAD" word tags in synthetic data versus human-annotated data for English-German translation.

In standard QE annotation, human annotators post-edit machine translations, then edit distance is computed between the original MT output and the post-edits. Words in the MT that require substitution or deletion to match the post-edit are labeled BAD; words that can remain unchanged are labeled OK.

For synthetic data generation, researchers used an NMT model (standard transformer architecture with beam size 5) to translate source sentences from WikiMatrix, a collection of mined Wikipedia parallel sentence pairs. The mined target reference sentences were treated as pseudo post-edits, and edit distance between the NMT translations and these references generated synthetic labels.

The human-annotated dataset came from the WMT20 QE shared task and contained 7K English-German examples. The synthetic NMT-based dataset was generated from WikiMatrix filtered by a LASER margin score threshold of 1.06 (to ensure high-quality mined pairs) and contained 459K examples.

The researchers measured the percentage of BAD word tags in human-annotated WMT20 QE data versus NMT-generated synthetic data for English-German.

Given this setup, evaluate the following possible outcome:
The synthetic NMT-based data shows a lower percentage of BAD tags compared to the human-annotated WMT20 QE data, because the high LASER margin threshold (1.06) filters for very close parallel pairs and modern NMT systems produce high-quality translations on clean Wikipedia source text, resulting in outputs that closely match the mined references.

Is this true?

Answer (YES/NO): NO